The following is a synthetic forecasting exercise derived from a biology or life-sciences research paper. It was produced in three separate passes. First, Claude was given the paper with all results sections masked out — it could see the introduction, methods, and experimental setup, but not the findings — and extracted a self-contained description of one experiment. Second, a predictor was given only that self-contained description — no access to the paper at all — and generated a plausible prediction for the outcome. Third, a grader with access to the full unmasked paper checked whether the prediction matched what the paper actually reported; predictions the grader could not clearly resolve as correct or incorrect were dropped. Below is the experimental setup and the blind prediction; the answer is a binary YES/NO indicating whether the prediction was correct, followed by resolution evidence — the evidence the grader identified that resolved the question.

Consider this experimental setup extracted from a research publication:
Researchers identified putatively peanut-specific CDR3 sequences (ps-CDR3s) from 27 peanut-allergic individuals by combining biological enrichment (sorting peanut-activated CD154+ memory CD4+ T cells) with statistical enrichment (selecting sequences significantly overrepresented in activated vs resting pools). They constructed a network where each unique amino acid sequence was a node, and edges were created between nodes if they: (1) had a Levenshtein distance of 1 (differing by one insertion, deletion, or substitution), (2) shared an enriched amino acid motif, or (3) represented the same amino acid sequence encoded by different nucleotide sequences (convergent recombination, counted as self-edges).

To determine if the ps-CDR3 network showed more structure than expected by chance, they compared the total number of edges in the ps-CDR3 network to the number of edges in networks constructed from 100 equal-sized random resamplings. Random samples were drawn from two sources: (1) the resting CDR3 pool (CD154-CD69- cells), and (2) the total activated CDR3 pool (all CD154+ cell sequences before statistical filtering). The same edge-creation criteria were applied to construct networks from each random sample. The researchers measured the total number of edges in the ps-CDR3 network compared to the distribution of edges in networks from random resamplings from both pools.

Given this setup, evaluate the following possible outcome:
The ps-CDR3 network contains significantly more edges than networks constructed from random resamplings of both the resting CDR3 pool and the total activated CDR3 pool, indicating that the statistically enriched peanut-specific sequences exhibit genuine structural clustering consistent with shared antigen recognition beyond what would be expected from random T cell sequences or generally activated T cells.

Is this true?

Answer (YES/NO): YES